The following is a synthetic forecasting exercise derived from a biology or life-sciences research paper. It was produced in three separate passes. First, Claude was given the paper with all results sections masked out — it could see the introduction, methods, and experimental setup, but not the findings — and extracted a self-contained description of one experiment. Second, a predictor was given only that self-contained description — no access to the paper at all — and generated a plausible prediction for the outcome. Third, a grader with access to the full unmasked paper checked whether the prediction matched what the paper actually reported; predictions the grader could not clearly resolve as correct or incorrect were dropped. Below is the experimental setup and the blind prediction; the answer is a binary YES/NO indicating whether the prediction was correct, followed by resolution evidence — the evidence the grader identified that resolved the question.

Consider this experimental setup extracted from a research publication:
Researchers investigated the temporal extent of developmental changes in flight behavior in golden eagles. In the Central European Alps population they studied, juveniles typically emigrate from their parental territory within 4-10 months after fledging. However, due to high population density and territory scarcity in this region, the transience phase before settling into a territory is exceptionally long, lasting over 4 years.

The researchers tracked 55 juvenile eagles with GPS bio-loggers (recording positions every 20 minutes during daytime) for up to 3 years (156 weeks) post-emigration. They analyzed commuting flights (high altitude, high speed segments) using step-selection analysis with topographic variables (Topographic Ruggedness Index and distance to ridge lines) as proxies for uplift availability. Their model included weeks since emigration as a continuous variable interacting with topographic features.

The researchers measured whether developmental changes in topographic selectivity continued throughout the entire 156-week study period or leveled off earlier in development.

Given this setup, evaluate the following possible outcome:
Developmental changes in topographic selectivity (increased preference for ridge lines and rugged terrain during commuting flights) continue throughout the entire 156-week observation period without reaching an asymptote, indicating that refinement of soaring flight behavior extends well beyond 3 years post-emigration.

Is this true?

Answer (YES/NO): NO